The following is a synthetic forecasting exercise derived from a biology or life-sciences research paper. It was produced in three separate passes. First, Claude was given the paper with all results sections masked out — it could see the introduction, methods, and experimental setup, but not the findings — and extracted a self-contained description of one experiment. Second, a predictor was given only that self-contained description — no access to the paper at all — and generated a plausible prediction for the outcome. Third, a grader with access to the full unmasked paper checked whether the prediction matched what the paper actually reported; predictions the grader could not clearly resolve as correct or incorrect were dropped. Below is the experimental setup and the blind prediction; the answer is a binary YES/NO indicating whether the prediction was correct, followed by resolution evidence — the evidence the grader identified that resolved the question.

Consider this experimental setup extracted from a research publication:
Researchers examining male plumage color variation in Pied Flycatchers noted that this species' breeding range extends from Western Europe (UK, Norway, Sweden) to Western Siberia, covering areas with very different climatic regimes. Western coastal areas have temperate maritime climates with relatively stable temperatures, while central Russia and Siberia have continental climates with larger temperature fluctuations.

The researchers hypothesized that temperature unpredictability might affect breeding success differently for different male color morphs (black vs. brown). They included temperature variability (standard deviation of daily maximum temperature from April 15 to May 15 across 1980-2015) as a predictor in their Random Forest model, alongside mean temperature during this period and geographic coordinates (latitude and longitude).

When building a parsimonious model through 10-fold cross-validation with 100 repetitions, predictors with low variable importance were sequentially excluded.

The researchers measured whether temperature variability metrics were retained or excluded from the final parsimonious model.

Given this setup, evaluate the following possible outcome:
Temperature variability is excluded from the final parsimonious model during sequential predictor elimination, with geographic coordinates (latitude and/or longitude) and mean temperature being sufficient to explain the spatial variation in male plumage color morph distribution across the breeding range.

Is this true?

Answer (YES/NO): NO